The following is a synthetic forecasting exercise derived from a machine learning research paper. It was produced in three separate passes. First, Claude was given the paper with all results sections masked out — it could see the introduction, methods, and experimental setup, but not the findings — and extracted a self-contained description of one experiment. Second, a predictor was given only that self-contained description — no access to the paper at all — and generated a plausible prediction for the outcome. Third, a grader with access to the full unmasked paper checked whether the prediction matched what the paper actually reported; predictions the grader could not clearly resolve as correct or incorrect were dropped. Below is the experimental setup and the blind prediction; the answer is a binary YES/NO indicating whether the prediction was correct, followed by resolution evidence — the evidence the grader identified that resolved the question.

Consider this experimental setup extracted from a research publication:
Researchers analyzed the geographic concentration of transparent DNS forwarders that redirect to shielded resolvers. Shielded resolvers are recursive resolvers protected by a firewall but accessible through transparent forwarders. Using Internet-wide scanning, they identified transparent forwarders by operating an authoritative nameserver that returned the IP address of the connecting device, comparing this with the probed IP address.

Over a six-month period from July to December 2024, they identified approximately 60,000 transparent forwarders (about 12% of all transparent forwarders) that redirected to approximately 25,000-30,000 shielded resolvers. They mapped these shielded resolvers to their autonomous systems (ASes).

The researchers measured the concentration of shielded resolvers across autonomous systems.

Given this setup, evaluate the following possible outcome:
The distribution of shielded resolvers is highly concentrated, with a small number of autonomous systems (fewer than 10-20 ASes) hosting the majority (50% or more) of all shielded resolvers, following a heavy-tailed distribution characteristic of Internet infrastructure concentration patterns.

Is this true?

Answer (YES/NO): YES